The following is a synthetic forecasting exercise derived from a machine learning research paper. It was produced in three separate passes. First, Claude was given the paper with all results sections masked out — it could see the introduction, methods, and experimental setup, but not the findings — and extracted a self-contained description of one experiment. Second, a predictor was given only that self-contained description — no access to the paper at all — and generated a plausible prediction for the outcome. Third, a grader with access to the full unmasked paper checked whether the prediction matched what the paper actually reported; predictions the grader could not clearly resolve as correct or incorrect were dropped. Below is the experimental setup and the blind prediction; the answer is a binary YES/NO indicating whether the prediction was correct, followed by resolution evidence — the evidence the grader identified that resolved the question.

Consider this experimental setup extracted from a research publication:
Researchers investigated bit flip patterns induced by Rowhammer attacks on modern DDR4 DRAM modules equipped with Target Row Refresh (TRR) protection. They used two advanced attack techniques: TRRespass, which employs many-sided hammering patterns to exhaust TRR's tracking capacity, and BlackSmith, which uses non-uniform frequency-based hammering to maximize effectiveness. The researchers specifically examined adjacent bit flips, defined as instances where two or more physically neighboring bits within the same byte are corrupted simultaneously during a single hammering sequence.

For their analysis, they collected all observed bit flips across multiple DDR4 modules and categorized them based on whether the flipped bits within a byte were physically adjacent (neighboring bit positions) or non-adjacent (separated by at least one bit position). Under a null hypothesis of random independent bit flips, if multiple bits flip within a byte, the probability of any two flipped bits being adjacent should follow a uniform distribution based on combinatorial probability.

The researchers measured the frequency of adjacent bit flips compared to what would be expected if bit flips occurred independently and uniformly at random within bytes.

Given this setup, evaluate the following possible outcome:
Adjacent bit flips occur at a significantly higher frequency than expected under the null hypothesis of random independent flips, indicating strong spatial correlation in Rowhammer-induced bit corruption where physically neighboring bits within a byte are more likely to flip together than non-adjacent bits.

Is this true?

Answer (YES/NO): YES